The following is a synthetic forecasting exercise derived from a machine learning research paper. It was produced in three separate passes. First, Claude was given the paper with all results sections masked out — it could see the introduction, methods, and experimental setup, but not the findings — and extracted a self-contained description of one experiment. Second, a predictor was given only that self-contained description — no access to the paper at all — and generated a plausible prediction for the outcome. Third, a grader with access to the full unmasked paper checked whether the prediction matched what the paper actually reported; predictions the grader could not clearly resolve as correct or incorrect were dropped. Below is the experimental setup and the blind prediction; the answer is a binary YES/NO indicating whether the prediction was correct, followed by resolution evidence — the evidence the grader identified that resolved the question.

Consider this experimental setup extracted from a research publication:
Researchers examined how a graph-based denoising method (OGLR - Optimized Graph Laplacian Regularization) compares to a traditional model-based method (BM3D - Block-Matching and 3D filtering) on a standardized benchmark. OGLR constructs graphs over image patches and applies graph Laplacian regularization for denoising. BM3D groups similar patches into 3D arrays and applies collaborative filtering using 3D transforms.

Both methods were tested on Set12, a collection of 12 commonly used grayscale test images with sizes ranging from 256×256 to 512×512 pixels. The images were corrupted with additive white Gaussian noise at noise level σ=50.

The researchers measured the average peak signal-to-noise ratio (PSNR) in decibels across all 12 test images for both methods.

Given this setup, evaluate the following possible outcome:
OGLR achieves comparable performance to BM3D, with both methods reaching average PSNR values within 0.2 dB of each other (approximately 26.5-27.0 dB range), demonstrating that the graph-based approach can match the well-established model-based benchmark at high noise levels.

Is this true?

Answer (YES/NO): YES